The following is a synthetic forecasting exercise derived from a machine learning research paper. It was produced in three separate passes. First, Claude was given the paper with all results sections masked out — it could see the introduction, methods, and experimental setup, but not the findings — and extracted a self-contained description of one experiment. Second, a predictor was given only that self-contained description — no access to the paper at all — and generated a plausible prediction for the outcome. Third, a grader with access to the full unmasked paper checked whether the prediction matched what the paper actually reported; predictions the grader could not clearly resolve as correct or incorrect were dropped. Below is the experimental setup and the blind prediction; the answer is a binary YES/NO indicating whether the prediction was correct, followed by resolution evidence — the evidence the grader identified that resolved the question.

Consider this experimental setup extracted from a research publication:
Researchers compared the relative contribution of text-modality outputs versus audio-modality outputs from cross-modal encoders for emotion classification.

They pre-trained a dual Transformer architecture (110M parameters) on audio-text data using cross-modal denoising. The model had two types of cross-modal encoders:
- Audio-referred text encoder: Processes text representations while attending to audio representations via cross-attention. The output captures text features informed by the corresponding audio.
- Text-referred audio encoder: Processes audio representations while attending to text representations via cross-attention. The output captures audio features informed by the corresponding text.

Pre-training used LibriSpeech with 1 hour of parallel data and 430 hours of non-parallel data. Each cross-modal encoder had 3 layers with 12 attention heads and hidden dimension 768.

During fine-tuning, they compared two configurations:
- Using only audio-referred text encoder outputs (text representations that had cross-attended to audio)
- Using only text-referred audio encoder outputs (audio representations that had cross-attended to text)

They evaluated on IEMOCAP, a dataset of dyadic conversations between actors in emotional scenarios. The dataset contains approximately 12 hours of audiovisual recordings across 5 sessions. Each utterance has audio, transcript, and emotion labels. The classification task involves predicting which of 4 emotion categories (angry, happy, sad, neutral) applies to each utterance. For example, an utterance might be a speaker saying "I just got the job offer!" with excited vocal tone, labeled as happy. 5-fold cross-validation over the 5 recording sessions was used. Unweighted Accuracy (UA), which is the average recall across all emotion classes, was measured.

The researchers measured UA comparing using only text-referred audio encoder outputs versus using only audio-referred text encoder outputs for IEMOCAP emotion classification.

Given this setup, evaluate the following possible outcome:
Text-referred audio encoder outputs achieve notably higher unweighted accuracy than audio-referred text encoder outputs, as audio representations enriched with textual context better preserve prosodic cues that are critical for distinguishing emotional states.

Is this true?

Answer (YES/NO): YES